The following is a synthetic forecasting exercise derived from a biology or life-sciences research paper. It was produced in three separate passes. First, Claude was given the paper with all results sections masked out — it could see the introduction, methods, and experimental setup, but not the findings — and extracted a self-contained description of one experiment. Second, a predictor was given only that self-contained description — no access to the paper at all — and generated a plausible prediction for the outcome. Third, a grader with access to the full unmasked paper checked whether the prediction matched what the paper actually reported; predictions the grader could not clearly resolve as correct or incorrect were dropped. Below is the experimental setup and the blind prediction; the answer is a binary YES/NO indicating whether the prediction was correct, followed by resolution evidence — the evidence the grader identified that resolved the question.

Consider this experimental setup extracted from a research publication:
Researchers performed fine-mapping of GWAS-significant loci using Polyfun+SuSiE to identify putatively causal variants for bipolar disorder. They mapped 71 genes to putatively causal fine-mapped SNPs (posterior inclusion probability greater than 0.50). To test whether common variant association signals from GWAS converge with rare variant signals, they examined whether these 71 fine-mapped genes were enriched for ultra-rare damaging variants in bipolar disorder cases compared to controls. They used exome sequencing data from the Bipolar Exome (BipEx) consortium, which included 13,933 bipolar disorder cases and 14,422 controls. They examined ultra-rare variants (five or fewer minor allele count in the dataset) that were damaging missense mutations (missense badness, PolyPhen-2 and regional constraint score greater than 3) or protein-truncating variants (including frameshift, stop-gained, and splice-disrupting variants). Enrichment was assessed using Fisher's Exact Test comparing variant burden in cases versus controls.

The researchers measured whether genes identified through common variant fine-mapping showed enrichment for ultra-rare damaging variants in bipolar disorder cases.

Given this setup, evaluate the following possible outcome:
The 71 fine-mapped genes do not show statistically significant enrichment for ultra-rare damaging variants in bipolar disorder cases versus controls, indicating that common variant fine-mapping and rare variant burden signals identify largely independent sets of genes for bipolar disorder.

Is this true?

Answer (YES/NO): NO